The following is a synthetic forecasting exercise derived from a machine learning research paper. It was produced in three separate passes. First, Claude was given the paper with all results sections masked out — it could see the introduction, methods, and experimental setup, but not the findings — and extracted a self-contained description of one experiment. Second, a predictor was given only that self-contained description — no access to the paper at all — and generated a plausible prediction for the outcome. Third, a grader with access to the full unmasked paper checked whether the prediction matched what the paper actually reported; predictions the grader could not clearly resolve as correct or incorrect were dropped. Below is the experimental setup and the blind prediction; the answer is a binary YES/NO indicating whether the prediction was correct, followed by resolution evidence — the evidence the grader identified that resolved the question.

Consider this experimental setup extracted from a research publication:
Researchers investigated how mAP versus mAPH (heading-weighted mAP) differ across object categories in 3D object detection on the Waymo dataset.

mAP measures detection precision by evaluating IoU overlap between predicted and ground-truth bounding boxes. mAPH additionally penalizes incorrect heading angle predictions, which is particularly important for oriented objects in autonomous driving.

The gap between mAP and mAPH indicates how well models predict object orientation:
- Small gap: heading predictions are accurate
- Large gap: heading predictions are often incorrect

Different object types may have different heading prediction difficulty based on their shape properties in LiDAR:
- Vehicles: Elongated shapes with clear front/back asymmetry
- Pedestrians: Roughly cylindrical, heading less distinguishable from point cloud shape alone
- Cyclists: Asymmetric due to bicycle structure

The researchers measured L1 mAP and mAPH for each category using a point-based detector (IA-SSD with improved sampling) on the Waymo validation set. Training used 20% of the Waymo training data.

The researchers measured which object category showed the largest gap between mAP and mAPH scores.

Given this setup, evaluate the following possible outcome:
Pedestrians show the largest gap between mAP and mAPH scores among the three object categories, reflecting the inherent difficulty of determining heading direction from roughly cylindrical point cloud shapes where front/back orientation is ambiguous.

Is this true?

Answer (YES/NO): YES